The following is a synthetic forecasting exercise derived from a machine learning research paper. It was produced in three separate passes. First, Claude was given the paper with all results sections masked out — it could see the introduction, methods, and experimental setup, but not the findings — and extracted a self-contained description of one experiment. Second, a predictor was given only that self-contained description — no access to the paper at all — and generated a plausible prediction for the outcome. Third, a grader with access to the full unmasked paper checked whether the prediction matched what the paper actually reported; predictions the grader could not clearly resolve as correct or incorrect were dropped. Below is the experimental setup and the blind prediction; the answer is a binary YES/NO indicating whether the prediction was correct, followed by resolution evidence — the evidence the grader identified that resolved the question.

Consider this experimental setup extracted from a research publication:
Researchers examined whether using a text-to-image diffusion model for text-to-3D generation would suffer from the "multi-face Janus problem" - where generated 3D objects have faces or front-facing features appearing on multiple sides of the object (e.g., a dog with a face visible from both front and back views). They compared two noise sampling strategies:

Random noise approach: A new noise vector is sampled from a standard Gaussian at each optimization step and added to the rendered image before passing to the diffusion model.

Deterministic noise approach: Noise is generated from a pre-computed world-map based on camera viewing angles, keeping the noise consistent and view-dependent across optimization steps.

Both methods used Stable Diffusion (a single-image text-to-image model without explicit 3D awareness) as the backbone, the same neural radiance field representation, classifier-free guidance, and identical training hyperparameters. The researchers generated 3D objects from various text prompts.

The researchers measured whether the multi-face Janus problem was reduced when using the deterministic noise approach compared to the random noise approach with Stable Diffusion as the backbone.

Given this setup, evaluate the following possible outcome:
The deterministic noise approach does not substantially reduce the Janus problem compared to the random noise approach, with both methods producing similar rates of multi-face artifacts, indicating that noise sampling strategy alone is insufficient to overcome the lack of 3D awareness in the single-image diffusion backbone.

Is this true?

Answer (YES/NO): YES